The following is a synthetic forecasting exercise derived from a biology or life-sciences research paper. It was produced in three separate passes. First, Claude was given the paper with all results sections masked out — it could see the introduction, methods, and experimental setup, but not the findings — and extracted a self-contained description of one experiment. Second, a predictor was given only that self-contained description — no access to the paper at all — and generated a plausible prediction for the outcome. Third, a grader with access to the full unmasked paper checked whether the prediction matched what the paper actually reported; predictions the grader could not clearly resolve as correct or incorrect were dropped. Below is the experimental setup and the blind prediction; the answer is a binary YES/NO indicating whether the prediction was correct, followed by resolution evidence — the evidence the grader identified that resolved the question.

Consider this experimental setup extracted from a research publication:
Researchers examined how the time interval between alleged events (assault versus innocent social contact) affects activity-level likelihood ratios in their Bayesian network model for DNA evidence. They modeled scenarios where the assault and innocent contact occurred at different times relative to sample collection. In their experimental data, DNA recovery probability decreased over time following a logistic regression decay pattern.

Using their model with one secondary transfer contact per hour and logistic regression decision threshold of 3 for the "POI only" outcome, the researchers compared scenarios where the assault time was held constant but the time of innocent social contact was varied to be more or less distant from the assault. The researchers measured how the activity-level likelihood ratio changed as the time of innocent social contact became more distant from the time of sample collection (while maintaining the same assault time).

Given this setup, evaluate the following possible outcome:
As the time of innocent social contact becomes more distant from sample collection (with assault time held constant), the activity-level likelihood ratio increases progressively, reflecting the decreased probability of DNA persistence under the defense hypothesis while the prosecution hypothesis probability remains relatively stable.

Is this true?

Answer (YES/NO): YES